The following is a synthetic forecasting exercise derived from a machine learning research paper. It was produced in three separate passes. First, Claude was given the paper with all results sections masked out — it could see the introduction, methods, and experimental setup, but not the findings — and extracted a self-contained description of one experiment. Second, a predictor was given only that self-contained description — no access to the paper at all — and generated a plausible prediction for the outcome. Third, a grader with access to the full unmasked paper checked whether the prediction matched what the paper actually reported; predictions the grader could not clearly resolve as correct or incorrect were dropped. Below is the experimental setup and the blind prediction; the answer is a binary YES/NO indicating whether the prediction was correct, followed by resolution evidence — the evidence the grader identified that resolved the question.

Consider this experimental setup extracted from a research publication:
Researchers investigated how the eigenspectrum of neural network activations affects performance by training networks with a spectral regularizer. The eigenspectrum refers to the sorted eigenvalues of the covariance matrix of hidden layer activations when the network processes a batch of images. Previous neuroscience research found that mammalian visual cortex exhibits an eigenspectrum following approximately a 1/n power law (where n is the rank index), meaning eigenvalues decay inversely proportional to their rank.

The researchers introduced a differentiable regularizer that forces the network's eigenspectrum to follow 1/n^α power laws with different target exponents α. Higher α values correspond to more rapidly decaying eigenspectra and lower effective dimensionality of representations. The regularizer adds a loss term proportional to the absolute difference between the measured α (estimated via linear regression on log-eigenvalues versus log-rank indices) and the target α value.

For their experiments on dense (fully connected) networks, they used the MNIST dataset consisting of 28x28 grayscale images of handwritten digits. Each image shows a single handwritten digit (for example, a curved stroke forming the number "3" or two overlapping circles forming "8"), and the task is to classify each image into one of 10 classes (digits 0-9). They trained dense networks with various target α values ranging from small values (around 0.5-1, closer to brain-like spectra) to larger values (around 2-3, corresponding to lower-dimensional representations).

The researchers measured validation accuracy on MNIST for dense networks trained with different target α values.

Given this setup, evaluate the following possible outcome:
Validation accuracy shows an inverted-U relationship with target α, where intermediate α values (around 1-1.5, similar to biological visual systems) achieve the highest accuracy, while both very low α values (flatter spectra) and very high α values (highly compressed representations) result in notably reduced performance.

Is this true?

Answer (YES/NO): NO